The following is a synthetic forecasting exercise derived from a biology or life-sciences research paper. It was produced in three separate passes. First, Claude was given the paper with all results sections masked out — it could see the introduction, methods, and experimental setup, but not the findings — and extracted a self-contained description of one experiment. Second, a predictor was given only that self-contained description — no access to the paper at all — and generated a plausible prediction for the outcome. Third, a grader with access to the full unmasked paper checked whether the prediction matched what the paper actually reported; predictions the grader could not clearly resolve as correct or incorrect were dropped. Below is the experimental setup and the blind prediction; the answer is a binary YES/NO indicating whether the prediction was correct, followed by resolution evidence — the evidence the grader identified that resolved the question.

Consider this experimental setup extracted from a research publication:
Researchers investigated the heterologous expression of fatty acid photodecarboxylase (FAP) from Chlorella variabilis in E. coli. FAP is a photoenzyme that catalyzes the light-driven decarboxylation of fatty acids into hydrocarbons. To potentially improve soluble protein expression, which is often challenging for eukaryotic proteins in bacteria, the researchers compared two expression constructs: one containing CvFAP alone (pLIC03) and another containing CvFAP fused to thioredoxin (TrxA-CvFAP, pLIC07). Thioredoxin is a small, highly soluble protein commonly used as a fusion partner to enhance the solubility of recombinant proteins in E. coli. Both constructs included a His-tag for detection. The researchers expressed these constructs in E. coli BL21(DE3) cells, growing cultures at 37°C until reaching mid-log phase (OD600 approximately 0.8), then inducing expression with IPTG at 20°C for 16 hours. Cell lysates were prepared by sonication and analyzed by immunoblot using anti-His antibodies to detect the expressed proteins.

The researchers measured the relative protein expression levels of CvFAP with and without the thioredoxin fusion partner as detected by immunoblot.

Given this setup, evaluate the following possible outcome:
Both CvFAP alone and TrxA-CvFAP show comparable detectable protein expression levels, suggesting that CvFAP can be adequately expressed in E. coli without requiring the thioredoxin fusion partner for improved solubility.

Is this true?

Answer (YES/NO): NO